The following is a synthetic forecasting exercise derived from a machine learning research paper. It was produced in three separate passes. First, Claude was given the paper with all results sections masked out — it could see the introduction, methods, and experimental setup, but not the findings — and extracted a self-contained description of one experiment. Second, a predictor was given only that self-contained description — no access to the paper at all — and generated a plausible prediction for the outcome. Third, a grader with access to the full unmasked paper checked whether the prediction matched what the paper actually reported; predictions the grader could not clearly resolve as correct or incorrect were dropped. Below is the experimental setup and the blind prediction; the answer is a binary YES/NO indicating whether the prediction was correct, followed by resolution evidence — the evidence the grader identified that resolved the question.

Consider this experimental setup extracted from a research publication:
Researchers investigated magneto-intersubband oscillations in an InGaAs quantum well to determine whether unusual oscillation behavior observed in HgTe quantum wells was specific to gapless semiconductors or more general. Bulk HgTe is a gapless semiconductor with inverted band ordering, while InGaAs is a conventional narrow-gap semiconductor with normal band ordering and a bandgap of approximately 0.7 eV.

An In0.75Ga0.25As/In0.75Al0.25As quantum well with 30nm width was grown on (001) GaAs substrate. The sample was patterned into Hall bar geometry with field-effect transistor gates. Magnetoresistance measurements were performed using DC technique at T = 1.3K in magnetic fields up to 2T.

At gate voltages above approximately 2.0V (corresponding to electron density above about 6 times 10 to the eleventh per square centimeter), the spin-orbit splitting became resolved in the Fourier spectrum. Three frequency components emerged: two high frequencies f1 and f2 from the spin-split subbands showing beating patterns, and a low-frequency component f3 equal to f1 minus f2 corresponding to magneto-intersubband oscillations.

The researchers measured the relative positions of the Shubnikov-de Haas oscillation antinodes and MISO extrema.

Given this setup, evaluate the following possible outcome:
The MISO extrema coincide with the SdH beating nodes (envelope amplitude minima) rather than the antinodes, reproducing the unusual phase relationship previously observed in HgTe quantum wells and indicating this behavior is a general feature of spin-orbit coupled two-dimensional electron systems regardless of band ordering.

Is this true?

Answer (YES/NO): NO